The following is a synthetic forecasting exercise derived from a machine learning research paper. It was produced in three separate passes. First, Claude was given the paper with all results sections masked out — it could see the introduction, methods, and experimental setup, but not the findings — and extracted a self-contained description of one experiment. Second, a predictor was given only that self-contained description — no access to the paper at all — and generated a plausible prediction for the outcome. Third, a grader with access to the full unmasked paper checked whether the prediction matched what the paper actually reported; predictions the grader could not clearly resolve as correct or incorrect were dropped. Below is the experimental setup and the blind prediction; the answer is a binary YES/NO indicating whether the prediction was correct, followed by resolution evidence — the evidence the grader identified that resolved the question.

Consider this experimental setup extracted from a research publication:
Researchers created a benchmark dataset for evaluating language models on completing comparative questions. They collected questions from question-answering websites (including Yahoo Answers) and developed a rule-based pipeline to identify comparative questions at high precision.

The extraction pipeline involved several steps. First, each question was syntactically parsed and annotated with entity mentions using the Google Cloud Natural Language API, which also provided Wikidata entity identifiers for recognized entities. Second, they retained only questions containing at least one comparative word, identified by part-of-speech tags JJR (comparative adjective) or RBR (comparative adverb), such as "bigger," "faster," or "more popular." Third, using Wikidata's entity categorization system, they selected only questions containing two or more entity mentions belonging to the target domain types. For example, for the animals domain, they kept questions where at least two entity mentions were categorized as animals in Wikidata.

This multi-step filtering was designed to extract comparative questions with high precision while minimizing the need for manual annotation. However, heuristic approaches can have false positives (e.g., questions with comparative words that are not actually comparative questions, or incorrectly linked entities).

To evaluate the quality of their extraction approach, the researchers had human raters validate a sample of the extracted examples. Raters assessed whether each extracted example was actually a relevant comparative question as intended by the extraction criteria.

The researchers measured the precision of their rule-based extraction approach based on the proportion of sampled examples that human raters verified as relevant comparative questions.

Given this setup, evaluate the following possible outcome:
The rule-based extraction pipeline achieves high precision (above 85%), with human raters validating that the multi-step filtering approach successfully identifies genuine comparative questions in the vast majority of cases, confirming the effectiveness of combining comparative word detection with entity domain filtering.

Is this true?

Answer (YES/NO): YES